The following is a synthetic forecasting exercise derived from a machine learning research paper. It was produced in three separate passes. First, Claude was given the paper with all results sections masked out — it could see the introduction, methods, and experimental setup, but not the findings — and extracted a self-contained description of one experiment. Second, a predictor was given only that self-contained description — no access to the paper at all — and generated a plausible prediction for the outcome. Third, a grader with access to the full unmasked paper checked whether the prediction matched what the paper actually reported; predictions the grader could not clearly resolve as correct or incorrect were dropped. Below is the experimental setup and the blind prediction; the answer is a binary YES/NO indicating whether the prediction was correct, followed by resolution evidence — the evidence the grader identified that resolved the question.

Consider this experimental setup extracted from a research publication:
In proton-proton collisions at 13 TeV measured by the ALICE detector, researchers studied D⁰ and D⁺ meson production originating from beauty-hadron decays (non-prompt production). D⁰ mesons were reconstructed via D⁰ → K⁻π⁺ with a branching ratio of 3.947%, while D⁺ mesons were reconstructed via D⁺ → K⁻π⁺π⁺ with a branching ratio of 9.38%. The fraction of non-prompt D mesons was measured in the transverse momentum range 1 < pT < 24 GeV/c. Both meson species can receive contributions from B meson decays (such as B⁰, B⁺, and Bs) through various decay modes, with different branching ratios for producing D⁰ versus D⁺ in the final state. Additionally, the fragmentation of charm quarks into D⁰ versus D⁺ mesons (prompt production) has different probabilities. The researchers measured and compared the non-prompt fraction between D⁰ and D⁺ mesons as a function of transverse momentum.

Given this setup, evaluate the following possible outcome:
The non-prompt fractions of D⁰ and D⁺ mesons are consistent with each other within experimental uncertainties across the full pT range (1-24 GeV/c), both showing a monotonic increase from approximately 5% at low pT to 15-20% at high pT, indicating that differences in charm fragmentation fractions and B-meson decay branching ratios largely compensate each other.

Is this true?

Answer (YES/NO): NO